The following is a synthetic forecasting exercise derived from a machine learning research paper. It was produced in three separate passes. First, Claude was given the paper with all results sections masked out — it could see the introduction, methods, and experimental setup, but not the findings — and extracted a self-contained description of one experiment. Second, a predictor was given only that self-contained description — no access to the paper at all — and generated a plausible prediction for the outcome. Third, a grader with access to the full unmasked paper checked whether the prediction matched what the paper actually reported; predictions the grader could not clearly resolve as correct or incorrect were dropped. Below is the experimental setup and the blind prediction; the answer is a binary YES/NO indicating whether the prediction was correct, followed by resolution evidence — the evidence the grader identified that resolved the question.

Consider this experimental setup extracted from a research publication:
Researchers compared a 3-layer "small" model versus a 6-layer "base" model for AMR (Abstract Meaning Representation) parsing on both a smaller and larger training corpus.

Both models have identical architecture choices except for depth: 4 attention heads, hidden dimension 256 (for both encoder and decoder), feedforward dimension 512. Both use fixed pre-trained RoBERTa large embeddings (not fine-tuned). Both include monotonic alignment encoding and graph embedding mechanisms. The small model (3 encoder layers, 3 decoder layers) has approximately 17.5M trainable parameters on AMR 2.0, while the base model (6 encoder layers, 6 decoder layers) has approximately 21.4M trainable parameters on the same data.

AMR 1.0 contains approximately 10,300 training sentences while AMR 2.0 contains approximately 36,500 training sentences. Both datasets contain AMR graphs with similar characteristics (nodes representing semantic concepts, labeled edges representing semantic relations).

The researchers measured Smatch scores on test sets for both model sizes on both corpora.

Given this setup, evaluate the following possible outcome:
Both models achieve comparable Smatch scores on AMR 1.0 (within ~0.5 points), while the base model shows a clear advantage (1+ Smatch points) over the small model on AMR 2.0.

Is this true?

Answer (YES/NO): NO